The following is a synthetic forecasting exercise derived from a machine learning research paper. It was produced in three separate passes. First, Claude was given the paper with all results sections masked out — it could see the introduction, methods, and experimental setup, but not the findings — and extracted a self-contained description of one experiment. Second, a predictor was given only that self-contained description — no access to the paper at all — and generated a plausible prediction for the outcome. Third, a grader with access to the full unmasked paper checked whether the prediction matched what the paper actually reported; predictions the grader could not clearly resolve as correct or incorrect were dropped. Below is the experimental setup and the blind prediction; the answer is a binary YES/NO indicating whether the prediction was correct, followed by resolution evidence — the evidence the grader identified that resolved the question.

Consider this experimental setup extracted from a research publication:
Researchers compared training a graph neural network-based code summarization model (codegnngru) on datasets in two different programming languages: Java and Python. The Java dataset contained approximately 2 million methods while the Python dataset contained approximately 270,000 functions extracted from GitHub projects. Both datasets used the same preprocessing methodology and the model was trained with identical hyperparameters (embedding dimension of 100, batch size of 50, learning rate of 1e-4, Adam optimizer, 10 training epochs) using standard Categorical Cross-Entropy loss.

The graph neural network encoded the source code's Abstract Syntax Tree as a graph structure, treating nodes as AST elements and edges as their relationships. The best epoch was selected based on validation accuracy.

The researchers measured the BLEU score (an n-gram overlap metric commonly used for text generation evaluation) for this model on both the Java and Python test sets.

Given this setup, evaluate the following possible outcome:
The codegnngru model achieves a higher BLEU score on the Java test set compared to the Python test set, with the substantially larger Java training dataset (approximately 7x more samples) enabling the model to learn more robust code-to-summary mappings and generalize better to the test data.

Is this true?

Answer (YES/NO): YES